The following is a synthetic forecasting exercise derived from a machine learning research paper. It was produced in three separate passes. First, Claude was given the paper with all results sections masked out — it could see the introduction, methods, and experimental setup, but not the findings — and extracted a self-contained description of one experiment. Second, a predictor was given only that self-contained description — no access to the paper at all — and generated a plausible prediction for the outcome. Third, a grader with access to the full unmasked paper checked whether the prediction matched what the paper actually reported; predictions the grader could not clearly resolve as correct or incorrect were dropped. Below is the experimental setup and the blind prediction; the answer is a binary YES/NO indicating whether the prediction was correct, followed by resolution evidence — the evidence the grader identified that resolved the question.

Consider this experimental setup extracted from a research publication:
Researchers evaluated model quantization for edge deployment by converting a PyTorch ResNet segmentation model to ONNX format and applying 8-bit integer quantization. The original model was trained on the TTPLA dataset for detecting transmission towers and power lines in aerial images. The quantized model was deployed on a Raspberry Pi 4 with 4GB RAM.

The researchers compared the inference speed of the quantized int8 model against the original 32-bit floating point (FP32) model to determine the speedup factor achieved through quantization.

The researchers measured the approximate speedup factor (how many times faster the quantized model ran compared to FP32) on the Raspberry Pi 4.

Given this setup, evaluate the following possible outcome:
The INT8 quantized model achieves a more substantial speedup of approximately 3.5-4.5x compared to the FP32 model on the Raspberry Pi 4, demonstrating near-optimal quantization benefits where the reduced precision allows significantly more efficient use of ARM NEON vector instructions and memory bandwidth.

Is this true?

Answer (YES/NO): NO